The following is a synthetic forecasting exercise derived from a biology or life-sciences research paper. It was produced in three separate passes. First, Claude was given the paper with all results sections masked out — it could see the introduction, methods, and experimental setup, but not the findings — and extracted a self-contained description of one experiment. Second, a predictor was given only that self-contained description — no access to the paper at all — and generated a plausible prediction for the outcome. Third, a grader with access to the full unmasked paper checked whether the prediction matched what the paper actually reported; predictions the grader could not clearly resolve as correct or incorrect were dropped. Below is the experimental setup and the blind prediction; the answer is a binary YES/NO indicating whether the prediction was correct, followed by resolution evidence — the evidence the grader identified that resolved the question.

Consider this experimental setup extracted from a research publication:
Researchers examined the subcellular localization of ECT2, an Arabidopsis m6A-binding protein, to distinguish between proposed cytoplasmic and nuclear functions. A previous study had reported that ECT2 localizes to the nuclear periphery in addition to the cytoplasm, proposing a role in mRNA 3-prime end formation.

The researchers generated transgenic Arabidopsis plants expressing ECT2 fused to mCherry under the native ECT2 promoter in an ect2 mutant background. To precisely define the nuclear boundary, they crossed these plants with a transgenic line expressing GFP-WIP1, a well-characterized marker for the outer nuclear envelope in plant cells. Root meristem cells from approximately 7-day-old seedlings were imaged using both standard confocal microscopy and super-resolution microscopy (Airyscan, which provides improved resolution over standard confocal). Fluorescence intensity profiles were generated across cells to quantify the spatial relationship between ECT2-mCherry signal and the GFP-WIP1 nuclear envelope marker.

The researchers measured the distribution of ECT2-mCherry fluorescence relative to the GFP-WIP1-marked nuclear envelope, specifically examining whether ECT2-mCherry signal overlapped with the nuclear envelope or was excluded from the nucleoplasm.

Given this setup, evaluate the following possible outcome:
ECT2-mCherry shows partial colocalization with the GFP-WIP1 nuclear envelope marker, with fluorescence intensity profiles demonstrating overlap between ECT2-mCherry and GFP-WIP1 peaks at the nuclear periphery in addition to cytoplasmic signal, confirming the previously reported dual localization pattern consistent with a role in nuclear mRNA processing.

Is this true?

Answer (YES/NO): NO